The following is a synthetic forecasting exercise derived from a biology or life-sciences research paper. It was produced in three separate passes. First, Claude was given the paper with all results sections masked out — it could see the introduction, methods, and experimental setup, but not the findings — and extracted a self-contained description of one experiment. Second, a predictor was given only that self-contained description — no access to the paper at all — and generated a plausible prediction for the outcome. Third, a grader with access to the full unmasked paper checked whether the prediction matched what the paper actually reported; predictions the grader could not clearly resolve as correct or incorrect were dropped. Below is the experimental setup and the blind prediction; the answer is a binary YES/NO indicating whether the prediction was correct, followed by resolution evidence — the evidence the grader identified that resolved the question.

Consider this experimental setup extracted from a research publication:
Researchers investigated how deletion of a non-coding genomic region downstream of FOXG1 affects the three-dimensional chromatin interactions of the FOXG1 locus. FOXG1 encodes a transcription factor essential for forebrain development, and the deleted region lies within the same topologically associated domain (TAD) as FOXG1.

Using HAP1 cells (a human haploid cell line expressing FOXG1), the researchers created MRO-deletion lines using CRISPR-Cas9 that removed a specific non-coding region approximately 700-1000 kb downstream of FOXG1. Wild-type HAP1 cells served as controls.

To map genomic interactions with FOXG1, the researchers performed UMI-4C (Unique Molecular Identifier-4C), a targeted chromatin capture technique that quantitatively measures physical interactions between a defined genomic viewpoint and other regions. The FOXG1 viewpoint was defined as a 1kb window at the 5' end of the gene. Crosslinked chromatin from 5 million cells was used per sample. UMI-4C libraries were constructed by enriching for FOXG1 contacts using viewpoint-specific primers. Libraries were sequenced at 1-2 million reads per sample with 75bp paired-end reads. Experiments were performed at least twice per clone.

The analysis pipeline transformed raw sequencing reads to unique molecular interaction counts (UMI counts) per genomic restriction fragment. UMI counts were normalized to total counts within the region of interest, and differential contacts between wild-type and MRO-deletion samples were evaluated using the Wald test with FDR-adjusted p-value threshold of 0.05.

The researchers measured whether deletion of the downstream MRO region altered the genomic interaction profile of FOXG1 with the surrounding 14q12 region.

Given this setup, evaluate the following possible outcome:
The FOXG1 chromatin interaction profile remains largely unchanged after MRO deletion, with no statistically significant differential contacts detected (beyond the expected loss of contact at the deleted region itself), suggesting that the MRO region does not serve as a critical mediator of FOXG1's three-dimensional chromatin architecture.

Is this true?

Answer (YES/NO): NO